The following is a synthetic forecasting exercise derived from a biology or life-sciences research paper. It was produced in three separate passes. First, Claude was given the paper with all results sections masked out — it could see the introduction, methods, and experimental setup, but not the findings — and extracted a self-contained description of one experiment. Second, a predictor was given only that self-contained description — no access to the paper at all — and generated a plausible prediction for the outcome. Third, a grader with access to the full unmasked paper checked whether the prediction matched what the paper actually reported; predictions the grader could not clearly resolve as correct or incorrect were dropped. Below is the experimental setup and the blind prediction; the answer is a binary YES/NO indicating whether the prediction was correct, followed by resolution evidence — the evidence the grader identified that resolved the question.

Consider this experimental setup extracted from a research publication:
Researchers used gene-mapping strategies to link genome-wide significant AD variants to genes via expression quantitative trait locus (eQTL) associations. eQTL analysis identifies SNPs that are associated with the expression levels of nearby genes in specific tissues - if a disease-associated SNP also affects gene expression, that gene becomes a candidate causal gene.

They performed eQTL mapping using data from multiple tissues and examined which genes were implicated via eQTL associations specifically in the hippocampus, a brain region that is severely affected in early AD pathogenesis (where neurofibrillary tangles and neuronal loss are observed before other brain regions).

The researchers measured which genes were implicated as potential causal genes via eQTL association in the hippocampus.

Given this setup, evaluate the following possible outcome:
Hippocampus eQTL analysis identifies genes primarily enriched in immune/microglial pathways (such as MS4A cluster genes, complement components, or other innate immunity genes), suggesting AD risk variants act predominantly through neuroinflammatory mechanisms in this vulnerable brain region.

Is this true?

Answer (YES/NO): NO